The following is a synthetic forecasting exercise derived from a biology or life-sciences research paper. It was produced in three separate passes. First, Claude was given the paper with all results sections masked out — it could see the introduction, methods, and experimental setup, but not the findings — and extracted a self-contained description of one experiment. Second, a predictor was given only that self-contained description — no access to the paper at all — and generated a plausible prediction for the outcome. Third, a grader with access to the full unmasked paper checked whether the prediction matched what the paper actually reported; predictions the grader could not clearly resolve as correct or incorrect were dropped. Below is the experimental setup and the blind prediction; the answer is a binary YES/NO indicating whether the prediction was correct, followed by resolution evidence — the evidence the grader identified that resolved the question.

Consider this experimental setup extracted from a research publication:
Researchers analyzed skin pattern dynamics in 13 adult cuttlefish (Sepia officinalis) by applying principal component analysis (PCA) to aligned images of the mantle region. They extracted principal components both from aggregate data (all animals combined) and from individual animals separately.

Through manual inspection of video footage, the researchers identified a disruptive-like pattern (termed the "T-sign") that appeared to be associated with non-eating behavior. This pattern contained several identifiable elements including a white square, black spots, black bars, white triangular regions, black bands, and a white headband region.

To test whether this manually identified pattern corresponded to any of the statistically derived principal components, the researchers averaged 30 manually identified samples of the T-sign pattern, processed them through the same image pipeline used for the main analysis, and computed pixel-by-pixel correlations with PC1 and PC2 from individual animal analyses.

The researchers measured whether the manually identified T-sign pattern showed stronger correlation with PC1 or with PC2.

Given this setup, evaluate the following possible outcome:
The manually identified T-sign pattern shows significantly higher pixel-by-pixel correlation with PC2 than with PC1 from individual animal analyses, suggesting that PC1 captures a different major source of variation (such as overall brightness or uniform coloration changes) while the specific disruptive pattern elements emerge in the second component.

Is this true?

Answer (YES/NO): YES